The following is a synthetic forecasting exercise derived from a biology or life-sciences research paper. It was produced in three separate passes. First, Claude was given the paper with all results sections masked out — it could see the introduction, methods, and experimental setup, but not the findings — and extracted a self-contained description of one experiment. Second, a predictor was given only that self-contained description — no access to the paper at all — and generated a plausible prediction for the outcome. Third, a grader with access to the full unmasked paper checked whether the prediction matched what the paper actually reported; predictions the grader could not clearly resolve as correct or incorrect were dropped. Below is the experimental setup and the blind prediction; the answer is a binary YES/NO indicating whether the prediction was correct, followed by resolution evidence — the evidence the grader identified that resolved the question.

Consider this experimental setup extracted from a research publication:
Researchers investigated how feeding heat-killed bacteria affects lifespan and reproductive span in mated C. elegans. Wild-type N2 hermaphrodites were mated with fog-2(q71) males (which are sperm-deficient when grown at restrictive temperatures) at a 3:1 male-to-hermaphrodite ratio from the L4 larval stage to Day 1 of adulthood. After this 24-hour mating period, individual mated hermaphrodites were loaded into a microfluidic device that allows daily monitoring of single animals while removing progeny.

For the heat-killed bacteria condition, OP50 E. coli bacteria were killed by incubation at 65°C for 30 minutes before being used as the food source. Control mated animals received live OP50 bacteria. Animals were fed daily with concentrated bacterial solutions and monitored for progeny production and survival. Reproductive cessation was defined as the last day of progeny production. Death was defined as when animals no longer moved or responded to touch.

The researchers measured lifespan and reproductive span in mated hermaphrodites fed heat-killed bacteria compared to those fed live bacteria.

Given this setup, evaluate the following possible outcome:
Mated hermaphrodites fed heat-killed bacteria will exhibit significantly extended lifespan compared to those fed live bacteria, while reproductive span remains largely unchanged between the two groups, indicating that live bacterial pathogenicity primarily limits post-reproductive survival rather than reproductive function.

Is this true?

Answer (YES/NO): NO